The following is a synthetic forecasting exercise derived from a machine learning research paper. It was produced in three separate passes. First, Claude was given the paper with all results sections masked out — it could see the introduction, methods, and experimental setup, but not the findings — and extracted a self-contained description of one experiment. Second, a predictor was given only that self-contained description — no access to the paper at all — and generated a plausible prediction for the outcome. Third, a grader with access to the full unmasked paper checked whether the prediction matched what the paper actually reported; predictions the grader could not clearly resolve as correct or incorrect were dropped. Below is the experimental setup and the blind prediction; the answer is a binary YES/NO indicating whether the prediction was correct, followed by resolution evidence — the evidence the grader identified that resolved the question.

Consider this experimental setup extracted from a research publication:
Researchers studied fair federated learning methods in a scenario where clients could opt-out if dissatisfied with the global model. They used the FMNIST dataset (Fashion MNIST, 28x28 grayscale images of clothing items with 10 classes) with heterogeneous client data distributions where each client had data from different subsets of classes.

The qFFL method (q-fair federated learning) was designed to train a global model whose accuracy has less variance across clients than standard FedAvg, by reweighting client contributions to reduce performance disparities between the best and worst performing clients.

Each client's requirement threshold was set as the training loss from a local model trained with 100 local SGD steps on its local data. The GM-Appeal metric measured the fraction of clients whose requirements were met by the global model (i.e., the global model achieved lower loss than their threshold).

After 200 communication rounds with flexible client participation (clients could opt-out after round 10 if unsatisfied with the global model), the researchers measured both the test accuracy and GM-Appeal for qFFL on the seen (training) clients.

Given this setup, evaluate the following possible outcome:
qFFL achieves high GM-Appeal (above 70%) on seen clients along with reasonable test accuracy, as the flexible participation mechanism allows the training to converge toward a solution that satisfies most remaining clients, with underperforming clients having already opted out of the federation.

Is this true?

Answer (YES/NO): NO